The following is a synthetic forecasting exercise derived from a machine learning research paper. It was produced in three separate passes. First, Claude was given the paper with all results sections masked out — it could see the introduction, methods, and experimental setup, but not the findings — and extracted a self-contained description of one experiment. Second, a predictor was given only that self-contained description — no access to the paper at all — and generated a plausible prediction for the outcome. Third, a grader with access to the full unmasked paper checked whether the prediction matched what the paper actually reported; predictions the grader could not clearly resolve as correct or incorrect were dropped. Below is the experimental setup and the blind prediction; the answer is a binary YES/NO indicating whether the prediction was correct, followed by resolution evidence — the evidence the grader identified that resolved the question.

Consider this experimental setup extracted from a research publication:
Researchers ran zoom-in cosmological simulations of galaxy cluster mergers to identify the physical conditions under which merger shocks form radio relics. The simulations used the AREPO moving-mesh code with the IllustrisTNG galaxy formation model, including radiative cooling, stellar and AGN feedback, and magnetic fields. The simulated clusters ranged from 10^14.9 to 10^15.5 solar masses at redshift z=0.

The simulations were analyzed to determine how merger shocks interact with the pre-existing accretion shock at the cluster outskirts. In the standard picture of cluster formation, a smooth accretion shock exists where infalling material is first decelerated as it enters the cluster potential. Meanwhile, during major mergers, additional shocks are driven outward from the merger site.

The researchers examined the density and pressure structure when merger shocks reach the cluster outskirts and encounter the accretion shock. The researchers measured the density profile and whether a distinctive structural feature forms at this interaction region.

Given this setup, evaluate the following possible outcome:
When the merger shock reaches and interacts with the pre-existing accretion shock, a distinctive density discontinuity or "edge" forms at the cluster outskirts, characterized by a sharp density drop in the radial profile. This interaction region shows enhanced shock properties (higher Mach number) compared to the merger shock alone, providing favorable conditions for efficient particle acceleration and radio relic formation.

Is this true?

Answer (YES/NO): NO